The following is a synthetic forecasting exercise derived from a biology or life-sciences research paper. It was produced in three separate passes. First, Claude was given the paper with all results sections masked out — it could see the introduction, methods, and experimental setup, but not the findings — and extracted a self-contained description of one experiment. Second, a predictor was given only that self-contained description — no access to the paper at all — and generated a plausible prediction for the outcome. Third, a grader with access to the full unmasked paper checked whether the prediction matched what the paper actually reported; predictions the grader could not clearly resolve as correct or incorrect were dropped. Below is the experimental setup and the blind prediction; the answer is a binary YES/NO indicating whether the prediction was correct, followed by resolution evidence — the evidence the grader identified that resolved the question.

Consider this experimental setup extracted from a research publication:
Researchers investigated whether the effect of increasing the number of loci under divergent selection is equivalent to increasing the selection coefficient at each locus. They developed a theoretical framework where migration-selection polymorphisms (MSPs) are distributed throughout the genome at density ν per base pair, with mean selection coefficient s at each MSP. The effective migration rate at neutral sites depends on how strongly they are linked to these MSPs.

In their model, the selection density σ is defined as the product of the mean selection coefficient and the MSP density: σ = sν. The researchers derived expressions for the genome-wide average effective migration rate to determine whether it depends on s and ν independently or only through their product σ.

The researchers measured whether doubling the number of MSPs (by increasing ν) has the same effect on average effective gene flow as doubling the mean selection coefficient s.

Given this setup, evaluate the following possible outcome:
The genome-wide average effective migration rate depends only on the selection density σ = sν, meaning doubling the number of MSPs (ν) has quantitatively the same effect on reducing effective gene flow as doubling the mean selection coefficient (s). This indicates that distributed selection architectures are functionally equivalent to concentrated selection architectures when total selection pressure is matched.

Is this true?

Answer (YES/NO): YES